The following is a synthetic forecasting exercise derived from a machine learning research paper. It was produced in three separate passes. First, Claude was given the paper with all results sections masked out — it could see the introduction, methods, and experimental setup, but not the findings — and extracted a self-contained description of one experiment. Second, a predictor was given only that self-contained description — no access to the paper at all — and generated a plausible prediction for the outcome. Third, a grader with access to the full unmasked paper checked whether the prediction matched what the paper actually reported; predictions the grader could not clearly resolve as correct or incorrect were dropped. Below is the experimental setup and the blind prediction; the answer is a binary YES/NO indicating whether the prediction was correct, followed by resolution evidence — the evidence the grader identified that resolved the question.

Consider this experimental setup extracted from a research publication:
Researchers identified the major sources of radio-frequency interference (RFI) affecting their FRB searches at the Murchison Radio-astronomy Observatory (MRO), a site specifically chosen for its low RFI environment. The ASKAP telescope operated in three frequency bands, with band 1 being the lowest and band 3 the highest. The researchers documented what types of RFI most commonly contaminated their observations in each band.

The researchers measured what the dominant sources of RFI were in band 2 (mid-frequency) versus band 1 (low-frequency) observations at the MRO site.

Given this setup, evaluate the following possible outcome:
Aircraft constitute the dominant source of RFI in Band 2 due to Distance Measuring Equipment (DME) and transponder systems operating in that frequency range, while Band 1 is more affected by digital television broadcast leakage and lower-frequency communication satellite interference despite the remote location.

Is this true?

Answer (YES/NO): NO